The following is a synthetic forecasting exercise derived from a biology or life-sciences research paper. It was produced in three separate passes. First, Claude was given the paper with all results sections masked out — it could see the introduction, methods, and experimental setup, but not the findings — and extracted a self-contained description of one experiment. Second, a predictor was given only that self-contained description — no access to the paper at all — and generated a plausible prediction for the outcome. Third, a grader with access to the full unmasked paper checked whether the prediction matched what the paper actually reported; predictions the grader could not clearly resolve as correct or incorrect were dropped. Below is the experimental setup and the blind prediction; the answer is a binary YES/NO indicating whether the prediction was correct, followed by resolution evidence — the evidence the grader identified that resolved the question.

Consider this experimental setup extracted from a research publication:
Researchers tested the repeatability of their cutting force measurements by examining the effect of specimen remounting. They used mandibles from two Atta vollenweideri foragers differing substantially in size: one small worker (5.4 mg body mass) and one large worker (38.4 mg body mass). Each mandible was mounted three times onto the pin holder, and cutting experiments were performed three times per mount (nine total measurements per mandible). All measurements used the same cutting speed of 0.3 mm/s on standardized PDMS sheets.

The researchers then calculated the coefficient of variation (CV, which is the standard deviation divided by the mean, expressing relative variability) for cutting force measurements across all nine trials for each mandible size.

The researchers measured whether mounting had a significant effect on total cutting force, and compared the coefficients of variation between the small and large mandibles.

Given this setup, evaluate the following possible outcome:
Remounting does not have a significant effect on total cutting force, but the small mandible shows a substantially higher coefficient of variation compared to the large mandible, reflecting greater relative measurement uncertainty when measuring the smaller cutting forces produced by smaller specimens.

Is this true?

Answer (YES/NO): YES